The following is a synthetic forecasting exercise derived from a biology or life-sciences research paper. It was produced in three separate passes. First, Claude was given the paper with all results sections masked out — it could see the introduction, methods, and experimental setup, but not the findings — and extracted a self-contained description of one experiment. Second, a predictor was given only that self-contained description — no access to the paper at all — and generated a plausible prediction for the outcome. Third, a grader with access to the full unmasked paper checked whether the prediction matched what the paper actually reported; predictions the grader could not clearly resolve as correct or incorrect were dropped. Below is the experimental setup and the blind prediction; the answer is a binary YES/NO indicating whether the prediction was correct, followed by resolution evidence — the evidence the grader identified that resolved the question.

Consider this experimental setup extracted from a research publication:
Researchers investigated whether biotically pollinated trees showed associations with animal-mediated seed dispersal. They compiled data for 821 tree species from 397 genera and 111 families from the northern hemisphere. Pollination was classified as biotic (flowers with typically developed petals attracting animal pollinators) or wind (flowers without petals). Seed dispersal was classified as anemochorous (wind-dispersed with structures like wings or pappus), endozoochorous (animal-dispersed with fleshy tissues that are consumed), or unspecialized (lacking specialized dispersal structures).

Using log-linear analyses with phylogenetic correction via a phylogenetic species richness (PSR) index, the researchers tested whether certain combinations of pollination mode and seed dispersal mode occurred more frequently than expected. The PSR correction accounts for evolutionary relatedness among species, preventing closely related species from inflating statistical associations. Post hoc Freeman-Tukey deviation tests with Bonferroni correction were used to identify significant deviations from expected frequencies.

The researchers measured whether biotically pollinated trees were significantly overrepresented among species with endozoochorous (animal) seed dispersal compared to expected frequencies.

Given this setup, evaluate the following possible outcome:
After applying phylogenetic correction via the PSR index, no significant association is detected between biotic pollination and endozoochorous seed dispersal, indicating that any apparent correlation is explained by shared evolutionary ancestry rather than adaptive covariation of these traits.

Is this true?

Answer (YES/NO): NO